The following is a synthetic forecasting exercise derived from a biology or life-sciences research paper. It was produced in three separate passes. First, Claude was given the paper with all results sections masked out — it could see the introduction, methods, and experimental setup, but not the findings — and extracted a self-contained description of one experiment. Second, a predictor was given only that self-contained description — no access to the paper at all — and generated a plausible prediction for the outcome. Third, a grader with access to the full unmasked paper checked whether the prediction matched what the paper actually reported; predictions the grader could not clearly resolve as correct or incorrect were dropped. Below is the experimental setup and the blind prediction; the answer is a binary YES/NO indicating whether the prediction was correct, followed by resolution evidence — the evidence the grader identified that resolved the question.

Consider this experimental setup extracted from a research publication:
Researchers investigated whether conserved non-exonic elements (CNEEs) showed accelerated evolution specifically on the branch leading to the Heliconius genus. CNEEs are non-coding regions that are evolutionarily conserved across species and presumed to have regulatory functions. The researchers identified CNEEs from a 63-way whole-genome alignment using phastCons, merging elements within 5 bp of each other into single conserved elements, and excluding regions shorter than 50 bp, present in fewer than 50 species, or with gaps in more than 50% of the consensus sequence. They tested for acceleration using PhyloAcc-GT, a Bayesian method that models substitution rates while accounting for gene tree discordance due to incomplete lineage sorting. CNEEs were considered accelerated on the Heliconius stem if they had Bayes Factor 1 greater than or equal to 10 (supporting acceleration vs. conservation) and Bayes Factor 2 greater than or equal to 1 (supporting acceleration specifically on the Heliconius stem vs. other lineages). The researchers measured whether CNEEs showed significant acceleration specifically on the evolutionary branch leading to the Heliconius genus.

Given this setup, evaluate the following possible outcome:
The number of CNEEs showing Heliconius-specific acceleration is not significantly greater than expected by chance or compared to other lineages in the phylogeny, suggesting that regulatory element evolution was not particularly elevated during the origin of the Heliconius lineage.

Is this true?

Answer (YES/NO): NO